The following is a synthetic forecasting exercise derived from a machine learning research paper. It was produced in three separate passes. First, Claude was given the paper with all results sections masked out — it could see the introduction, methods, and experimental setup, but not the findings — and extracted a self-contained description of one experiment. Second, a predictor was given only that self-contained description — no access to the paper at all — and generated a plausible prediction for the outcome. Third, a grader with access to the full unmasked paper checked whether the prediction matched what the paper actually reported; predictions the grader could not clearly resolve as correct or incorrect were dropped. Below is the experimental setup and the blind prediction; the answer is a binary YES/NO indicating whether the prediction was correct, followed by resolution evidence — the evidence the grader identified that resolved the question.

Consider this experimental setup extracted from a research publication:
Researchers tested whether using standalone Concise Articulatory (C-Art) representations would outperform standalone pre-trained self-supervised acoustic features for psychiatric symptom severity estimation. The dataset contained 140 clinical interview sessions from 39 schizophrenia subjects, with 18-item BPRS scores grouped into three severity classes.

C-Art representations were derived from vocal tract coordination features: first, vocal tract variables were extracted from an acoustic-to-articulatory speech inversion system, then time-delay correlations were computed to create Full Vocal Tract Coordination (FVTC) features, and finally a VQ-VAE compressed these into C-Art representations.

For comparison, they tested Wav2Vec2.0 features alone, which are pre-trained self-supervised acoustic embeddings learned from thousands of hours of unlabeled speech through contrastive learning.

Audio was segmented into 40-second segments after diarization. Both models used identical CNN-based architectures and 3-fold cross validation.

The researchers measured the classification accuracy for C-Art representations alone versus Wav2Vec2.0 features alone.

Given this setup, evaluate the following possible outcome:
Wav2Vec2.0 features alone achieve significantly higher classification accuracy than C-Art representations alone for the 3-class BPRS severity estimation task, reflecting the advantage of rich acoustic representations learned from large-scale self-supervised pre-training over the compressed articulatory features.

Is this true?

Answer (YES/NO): NO